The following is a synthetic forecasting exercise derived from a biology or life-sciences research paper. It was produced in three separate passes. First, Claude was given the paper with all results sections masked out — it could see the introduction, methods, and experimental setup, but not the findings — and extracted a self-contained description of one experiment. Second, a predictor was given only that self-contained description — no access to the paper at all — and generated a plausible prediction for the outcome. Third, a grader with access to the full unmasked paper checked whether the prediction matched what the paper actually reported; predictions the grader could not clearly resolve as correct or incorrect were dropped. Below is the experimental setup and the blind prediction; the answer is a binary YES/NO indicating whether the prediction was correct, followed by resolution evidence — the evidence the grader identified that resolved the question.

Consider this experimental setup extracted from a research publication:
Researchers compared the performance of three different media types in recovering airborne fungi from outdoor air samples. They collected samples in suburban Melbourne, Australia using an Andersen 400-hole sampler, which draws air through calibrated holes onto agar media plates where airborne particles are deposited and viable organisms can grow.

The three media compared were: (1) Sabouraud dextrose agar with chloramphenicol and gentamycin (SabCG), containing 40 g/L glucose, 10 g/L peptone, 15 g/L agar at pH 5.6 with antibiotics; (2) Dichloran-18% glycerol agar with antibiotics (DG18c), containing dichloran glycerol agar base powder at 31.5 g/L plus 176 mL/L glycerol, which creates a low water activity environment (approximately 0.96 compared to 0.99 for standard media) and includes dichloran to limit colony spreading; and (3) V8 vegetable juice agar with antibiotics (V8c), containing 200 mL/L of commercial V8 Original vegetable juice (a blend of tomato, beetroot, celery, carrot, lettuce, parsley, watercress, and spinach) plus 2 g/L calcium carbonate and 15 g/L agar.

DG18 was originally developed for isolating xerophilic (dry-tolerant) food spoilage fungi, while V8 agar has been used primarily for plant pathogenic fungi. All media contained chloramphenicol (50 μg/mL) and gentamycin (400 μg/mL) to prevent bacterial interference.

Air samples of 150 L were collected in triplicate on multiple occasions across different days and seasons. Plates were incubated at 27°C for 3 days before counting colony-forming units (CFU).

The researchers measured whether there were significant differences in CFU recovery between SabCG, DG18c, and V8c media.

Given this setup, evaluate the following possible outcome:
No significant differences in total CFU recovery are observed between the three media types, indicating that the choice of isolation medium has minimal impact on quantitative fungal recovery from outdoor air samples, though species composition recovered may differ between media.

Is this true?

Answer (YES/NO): NO